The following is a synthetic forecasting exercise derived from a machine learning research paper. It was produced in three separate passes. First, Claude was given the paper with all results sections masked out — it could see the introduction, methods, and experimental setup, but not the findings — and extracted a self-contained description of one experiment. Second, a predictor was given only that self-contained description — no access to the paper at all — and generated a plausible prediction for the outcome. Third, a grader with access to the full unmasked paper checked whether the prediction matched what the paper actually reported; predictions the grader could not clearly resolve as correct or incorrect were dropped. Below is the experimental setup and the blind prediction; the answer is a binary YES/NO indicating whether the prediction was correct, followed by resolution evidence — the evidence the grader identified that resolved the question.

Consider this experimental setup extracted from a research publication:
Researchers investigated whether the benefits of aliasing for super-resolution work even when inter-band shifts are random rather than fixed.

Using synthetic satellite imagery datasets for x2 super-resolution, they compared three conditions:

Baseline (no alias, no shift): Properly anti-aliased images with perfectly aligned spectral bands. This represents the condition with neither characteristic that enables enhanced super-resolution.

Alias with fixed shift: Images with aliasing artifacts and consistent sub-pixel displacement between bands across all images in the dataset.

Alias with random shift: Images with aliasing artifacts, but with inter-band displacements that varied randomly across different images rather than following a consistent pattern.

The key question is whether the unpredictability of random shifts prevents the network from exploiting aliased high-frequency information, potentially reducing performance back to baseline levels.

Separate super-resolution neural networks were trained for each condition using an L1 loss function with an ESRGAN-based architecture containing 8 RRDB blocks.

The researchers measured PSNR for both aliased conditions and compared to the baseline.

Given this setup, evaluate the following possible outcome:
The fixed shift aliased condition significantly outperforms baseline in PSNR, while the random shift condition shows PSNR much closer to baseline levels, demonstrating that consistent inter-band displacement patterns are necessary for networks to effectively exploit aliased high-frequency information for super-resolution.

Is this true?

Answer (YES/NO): NO